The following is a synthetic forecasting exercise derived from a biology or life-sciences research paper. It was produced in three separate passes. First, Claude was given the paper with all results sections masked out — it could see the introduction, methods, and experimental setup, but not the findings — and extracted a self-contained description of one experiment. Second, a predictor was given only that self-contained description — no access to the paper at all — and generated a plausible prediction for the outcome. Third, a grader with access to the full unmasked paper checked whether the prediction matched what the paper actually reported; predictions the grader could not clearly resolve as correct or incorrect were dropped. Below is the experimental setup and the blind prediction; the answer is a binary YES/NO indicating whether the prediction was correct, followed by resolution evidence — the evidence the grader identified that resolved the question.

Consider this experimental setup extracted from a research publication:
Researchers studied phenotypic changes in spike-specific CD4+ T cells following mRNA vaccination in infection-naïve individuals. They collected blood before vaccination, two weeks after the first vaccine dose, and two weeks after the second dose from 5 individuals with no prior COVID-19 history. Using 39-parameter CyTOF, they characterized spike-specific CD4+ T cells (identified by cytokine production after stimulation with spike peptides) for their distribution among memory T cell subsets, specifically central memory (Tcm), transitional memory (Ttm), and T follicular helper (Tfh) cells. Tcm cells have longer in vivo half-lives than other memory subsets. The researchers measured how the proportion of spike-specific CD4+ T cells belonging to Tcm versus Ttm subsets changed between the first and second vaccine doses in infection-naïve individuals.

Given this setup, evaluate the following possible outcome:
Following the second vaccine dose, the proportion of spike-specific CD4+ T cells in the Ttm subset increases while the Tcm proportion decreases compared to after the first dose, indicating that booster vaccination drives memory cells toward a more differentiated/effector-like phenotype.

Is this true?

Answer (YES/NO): YES